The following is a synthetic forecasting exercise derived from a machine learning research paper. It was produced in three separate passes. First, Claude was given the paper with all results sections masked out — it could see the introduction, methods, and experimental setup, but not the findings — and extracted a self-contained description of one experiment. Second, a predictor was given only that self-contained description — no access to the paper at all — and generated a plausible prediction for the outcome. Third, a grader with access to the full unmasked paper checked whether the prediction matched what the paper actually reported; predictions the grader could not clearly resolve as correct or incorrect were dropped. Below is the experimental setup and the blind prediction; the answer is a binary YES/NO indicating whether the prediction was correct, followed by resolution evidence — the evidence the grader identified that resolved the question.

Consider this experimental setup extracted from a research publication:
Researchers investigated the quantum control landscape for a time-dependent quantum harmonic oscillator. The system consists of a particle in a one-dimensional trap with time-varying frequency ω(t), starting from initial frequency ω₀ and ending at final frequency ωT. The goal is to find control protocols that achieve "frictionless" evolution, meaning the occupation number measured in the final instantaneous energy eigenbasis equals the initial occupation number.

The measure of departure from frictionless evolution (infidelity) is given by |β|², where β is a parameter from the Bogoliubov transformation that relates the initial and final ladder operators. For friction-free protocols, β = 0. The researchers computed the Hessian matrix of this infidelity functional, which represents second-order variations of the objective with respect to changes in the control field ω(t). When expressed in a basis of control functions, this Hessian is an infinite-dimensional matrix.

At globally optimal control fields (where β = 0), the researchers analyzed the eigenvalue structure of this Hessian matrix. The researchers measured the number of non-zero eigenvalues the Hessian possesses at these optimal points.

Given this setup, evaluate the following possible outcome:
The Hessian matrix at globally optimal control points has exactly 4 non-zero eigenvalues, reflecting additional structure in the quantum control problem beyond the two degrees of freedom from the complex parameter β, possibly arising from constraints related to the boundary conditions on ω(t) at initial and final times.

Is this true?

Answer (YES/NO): NO